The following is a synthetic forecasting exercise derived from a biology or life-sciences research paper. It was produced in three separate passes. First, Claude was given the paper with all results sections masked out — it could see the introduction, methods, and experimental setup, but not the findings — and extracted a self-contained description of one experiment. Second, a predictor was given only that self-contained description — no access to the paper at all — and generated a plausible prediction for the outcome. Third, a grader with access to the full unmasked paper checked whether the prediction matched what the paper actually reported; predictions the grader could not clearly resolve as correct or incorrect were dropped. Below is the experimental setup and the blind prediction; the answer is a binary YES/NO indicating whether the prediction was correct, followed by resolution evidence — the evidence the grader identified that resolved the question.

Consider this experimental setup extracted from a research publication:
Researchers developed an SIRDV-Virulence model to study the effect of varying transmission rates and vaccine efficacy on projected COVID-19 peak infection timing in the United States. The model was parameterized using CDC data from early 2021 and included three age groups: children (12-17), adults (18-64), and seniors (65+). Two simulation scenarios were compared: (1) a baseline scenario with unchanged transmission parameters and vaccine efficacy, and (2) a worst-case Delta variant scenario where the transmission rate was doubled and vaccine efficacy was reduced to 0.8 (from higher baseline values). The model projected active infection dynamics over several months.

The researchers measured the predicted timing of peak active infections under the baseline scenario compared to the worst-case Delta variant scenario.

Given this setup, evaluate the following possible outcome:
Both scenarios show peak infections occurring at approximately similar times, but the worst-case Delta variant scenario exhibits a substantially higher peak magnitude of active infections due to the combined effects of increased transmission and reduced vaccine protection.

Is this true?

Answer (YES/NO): NO